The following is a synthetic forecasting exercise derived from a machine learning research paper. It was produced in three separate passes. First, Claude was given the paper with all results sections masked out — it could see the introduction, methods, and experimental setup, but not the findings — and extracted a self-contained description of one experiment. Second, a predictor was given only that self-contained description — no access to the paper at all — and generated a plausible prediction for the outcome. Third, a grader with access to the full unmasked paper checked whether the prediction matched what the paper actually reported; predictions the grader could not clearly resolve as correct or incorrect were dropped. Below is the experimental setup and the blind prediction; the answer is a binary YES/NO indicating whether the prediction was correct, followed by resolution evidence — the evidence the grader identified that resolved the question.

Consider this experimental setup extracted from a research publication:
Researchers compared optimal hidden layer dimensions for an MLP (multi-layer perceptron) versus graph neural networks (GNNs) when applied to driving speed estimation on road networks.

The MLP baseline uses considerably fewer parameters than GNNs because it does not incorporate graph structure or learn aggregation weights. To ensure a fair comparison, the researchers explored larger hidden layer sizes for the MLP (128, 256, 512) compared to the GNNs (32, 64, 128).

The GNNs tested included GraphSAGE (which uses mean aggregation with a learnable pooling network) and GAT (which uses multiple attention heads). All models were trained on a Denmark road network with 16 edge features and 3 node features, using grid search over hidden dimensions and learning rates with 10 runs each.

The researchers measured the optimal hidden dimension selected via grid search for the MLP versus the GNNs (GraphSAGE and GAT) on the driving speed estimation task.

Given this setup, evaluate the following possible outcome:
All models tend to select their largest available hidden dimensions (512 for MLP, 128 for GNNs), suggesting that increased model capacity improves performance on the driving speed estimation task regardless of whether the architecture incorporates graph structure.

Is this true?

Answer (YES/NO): NO